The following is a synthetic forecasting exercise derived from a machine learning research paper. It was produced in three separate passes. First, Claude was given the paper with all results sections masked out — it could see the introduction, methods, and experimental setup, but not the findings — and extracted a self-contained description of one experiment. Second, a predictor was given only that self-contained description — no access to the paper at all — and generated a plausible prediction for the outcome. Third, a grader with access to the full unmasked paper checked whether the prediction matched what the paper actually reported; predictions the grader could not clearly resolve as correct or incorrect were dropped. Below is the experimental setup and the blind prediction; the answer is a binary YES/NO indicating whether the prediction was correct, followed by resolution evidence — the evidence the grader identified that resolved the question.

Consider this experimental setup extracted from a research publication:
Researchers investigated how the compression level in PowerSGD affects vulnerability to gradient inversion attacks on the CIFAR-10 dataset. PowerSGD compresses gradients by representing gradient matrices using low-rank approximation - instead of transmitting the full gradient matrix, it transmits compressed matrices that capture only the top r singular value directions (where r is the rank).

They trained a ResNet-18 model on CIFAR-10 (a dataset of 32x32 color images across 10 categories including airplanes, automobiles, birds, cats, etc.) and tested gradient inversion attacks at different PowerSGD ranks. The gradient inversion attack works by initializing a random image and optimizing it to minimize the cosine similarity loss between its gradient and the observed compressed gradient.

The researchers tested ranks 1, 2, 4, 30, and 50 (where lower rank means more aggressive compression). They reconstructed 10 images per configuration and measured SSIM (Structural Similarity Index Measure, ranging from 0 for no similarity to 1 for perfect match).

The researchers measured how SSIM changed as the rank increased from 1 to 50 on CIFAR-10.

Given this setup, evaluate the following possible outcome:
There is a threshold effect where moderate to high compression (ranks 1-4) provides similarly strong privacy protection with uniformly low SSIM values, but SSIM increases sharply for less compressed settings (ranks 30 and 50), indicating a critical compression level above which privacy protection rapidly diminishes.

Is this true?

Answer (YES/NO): NO